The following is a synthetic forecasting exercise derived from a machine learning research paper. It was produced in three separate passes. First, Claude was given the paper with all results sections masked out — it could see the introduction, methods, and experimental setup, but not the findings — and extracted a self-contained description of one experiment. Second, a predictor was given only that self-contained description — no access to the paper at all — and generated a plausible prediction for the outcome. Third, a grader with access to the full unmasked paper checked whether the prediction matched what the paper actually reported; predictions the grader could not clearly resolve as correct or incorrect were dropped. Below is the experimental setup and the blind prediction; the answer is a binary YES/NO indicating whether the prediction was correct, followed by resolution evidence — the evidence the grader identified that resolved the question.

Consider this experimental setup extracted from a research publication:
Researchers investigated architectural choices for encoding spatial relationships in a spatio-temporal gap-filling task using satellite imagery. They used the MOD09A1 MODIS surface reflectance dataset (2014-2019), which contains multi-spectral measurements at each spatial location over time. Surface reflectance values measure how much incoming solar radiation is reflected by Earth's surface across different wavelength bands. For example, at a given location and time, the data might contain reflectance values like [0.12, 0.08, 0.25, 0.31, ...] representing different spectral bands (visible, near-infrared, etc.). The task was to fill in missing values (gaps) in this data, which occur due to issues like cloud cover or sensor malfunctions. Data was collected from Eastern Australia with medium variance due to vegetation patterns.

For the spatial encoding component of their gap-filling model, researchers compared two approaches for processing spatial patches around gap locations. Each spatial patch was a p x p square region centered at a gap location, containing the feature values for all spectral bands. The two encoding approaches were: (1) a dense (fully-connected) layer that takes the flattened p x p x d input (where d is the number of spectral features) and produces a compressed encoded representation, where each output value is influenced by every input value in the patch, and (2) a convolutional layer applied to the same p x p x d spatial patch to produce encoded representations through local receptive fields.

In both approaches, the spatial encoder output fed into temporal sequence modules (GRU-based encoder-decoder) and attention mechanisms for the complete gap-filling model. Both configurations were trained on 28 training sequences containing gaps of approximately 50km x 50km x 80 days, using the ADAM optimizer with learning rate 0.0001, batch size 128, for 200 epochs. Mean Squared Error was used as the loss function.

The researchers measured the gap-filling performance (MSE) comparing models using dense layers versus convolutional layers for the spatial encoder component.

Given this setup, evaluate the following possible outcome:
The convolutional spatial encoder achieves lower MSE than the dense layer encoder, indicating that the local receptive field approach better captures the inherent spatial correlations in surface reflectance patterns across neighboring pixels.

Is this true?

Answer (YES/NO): NO